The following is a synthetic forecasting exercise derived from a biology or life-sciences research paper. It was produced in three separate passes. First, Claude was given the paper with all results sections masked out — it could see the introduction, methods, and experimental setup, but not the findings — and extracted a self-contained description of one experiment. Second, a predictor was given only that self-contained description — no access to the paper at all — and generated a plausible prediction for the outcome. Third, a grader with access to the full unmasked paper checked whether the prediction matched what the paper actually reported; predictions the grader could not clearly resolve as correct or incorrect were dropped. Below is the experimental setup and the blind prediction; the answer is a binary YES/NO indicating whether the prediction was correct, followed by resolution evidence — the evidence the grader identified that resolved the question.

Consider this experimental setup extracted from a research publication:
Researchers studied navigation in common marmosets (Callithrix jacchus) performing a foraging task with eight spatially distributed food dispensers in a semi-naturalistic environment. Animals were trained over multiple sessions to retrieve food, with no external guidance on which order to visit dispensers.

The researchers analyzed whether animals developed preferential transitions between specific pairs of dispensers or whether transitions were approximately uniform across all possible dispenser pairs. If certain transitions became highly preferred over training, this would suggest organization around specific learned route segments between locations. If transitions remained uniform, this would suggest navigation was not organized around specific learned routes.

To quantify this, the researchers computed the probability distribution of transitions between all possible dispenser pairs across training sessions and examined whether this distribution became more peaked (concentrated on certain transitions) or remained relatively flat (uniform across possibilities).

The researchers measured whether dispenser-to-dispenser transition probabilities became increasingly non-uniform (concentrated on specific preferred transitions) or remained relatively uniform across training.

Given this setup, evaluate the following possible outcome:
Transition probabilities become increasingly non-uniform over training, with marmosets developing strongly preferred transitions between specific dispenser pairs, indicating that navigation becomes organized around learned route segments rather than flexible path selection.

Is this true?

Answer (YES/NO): YES